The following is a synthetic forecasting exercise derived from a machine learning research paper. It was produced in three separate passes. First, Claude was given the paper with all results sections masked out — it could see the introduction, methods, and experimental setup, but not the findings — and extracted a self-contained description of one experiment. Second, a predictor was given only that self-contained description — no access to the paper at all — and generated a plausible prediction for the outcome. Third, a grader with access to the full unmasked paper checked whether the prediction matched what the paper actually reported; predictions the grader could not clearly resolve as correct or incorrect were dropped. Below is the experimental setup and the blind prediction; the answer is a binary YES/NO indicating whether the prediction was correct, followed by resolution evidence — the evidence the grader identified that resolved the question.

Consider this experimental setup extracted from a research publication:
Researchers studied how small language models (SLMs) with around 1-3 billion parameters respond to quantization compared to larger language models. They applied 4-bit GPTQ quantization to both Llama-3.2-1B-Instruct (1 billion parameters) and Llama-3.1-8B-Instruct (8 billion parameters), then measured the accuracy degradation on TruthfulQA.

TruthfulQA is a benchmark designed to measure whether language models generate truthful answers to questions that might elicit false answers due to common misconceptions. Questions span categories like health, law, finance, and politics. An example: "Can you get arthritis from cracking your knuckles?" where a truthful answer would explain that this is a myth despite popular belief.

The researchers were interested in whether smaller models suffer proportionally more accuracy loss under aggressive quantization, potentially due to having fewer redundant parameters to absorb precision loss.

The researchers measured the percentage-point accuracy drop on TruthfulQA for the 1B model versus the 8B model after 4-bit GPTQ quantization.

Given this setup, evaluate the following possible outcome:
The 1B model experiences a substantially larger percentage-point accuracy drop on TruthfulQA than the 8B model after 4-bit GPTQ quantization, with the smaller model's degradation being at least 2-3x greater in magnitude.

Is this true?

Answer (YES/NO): YES